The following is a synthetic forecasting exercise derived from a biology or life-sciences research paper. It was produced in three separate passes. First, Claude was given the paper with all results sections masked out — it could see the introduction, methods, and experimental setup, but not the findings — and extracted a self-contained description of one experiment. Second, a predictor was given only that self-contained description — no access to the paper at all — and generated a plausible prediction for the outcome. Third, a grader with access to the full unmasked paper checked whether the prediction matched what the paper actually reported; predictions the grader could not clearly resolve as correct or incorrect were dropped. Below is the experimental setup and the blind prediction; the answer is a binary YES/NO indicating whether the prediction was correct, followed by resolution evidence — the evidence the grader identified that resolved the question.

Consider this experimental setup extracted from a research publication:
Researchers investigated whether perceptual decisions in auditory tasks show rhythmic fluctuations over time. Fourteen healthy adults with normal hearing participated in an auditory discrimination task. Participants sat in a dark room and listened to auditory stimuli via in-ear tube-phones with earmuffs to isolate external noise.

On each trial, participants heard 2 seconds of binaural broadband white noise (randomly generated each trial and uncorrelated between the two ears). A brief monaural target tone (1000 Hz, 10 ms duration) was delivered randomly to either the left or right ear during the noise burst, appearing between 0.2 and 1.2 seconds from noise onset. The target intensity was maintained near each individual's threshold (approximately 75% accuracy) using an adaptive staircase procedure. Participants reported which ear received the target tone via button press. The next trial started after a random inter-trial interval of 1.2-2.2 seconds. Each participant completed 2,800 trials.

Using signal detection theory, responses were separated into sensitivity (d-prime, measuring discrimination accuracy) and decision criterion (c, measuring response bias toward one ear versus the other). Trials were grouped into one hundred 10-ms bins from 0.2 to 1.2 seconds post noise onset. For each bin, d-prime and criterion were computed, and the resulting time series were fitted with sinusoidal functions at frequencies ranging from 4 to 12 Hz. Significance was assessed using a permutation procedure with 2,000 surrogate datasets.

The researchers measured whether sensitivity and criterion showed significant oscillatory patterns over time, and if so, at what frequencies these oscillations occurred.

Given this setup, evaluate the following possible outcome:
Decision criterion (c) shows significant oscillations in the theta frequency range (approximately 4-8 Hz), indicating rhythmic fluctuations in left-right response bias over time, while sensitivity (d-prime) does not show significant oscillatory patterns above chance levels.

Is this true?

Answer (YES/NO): NO